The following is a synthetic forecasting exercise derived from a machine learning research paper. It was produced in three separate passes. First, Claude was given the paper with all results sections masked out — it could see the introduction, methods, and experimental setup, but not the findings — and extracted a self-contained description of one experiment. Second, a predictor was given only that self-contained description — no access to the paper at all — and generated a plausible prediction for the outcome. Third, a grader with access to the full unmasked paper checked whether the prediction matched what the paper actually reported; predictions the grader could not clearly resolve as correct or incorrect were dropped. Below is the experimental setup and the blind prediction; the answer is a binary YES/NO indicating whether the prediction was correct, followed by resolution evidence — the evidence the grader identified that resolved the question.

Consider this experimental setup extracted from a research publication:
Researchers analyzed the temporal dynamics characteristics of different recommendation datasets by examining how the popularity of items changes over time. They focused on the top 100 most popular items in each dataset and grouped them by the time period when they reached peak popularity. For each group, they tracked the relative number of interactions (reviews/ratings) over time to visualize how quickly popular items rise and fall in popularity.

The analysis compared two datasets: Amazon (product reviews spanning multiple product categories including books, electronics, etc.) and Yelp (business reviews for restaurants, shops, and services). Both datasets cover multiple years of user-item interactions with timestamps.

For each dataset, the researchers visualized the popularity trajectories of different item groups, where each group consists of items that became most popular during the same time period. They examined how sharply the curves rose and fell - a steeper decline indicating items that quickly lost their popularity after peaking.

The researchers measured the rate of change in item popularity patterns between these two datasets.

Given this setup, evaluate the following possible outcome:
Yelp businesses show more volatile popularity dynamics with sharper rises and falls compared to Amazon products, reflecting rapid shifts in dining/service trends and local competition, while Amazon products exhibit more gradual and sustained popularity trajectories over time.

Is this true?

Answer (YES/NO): NO